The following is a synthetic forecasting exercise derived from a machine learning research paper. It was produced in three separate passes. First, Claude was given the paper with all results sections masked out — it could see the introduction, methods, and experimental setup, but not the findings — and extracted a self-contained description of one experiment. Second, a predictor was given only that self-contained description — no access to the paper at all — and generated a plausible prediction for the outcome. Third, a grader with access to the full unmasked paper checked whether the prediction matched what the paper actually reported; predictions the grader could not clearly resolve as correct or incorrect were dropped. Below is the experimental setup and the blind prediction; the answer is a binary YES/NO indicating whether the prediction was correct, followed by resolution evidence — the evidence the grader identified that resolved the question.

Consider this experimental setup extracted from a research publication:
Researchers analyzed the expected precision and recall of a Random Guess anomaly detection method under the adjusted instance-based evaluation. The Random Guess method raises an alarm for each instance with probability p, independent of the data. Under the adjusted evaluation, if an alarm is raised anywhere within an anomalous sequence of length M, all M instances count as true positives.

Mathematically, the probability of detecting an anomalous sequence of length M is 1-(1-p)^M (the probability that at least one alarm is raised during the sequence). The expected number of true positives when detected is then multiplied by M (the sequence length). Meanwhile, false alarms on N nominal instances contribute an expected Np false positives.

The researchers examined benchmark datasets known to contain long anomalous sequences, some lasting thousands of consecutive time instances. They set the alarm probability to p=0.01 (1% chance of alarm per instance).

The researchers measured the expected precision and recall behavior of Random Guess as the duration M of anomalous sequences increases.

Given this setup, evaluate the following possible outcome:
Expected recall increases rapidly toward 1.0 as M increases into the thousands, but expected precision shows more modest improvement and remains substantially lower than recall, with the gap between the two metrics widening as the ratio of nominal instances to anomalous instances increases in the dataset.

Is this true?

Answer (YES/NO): NO